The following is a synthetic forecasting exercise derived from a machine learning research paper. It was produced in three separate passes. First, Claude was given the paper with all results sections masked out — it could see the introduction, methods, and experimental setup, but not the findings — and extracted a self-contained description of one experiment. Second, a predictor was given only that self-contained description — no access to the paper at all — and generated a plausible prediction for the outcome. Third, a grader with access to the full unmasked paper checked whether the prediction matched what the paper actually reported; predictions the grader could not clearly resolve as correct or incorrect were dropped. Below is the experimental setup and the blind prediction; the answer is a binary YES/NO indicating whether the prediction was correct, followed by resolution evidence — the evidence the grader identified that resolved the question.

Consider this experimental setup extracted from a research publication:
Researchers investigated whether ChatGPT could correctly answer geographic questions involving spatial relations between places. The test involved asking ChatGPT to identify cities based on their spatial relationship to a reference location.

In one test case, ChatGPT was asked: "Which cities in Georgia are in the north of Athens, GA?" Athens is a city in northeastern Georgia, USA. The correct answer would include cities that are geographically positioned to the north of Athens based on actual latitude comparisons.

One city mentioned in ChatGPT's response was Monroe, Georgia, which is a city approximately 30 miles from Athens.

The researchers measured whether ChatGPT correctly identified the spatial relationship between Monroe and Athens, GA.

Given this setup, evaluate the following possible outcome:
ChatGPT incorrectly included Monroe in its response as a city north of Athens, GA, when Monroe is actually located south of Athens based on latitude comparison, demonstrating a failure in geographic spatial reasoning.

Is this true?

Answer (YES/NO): NO